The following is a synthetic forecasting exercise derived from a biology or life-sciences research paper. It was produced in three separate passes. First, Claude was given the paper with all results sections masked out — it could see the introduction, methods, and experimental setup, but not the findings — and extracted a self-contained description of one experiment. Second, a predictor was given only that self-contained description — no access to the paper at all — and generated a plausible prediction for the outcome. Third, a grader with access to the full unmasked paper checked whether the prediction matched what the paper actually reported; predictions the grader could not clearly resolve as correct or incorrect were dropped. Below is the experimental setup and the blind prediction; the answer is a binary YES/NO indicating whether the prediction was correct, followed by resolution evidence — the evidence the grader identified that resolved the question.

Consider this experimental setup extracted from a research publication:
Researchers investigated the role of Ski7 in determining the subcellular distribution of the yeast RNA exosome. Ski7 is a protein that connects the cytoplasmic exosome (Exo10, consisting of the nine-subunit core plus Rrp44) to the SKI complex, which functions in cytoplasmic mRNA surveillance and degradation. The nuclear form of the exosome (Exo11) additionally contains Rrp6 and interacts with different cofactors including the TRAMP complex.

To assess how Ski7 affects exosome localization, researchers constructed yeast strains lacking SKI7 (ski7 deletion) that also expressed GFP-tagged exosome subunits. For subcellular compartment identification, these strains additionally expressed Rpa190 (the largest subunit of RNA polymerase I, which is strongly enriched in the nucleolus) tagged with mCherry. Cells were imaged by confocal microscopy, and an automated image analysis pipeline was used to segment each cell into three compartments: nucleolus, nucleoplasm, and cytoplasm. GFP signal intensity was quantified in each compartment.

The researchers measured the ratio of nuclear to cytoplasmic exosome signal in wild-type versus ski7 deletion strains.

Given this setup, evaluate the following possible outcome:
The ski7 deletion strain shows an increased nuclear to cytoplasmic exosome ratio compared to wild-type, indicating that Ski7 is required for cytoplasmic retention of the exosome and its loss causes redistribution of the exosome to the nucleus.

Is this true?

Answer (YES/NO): NO